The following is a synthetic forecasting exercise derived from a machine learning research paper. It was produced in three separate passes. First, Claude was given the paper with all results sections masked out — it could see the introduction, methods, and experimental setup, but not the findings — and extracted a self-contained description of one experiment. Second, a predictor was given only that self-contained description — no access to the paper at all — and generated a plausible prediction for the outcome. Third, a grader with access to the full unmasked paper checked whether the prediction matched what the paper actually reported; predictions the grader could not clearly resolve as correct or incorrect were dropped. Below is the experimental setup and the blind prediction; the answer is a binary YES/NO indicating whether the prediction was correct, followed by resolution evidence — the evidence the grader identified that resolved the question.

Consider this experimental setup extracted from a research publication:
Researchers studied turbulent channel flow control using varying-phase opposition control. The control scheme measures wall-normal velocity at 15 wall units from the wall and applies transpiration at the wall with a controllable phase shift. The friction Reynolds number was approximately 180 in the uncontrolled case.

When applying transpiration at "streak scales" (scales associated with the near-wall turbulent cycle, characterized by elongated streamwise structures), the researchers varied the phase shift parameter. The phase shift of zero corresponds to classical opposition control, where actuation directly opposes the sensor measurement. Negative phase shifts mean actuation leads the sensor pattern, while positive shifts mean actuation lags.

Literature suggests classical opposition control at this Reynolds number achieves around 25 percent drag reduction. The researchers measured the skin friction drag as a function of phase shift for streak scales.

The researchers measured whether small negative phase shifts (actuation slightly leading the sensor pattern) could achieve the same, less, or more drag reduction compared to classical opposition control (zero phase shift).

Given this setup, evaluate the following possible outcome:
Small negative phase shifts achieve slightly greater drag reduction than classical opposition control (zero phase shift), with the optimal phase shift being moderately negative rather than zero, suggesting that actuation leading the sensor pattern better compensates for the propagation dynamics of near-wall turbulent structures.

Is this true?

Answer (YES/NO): YES